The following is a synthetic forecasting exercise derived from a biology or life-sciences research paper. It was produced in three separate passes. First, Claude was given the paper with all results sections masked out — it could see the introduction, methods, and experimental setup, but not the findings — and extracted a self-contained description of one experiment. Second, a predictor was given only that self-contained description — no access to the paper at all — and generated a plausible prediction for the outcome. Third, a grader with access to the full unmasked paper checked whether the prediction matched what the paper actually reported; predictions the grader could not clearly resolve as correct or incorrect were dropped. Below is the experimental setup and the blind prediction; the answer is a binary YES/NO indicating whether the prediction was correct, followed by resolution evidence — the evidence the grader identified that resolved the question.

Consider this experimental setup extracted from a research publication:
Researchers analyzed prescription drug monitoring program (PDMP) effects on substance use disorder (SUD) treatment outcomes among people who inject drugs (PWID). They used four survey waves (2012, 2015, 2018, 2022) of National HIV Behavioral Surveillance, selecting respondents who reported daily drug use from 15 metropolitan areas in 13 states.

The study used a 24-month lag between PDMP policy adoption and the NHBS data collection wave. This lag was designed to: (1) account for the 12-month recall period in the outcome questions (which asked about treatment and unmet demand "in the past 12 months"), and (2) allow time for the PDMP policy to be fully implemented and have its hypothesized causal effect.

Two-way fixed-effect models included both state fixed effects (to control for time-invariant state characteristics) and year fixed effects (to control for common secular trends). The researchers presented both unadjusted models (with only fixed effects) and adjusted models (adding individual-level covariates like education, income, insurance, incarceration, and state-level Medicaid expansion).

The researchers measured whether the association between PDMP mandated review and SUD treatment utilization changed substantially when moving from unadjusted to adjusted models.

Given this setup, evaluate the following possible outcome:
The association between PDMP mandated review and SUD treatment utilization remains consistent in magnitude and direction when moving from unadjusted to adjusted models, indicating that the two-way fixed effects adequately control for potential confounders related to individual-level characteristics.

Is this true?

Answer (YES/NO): YES